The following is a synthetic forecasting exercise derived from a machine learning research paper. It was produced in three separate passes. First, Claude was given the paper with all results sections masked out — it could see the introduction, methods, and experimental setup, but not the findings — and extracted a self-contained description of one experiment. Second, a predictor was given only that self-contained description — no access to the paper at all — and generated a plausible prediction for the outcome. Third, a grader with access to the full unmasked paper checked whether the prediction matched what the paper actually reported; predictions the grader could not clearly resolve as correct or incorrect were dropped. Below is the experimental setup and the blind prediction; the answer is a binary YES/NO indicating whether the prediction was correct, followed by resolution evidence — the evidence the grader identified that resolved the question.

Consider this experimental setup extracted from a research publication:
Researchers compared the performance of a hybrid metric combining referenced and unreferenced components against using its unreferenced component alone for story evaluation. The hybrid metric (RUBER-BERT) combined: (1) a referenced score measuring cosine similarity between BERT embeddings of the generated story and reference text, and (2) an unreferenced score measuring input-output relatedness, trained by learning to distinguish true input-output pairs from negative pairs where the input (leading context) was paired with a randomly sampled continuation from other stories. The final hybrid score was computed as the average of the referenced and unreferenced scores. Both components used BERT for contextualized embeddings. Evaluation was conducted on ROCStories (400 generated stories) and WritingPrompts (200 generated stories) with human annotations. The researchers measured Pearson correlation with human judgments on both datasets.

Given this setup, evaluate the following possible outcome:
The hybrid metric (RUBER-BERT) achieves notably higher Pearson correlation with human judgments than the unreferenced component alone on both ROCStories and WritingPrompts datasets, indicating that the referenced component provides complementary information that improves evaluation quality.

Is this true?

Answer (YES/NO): NO